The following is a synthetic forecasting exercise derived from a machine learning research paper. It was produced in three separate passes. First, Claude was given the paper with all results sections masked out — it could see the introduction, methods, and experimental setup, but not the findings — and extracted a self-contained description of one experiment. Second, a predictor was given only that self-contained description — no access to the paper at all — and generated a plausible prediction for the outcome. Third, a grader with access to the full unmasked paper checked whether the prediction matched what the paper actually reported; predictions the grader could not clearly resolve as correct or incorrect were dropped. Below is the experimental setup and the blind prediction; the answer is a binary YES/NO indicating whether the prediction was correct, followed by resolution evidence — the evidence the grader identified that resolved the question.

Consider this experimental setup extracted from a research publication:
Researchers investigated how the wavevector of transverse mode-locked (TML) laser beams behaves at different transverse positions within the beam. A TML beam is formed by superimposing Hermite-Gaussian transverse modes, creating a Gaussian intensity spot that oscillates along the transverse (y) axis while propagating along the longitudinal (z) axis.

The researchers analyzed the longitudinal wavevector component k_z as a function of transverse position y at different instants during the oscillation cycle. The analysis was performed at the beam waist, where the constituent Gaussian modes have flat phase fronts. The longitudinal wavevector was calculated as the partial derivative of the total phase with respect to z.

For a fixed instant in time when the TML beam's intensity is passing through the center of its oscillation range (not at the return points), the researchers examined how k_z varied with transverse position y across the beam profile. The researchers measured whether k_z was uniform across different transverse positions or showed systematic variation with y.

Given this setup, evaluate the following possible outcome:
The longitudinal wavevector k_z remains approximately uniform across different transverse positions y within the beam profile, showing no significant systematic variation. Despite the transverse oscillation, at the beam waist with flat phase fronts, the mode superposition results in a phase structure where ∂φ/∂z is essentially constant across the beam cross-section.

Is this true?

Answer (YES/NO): YES